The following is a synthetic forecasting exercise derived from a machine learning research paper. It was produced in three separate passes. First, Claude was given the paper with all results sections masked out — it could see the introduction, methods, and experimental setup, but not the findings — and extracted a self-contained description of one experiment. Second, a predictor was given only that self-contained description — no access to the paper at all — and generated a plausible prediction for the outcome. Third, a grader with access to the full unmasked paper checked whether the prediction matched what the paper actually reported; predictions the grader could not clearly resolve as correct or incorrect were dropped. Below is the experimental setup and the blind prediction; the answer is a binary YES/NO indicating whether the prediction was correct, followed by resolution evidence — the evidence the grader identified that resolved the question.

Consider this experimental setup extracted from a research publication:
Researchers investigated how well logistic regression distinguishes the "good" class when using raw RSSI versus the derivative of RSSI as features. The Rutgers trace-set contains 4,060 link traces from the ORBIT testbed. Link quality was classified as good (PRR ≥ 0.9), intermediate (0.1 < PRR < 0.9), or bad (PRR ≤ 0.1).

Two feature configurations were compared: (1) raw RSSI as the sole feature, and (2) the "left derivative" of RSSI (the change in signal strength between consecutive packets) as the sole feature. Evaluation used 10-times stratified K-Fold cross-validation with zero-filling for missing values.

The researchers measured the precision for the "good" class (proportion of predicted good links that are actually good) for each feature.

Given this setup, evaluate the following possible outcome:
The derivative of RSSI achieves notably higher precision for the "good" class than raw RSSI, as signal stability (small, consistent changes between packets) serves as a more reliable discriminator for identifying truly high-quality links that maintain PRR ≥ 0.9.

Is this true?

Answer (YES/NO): NO